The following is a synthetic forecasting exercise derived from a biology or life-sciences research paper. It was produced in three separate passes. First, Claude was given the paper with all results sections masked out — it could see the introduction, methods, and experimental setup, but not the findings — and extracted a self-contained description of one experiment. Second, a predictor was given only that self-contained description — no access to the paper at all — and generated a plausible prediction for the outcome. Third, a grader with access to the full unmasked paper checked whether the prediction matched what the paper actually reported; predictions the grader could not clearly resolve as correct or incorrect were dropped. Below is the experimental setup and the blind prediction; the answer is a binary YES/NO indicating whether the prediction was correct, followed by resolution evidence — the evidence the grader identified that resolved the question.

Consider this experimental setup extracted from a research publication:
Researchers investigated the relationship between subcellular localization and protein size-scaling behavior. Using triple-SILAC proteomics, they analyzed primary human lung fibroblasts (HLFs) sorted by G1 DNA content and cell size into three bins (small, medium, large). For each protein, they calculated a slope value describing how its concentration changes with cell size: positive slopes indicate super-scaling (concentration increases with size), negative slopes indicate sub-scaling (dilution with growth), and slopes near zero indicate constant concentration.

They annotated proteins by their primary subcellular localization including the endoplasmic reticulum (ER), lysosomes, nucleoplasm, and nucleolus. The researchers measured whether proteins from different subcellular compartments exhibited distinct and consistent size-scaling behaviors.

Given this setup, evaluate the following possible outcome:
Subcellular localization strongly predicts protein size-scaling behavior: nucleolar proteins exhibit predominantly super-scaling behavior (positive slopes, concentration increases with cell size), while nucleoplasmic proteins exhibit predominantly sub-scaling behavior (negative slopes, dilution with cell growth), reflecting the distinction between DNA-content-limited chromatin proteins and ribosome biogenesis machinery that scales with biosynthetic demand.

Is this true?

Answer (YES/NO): NO